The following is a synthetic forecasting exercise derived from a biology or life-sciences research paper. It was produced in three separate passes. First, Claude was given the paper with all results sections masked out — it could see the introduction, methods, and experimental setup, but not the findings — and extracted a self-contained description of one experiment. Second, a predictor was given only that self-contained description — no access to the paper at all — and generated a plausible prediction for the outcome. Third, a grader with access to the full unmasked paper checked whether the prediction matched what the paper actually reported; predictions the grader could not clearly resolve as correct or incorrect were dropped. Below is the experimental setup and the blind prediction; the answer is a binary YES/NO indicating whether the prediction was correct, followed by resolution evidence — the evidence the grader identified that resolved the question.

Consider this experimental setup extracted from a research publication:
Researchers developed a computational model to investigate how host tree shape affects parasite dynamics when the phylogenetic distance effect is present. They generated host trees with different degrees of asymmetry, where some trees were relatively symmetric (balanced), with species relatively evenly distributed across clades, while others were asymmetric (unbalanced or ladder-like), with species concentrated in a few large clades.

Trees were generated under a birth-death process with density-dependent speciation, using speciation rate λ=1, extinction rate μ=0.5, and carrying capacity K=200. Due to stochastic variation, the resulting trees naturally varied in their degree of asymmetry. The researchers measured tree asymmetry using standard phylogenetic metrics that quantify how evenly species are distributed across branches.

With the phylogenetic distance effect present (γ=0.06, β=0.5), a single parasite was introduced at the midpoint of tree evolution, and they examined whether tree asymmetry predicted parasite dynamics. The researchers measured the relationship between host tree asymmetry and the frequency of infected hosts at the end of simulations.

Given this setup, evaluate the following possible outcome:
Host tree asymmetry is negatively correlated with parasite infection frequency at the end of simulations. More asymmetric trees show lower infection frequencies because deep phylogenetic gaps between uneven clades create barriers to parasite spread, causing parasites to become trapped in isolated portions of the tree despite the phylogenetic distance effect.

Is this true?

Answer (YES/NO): NO